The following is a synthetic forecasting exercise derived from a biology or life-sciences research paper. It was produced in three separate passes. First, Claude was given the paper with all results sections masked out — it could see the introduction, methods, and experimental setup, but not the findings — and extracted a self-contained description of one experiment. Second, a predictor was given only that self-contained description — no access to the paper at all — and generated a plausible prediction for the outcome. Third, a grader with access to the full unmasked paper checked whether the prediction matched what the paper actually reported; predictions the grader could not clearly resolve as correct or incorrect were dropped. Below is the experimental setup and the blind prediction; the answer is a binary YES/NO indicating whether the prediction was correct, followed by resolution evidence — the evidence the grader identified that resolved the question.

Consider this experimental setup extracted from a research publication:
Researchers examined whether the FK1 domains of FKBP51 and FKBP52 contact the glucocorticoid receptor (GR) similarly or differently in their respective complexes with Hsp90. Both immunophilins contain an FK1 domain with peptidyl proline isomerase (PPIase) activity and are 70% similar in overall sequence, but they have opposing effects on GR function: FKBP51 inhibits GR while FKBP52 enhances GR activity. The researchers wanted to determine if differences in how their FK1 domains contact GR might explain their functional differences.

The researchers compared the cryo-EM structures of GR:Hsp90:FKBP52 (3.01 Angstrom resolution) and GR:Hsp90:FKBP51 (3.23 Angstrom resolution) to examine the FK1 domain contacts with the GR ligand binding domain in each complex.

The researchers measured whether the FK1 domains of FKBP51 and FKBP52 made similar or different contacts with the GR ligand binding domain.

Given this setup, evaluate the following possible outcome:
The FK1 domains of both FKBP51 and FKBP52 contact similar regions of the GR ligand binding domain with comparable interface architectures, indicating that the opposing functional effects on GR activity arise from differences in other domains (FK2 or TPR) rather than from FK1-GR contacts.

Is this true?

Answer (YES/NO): NO